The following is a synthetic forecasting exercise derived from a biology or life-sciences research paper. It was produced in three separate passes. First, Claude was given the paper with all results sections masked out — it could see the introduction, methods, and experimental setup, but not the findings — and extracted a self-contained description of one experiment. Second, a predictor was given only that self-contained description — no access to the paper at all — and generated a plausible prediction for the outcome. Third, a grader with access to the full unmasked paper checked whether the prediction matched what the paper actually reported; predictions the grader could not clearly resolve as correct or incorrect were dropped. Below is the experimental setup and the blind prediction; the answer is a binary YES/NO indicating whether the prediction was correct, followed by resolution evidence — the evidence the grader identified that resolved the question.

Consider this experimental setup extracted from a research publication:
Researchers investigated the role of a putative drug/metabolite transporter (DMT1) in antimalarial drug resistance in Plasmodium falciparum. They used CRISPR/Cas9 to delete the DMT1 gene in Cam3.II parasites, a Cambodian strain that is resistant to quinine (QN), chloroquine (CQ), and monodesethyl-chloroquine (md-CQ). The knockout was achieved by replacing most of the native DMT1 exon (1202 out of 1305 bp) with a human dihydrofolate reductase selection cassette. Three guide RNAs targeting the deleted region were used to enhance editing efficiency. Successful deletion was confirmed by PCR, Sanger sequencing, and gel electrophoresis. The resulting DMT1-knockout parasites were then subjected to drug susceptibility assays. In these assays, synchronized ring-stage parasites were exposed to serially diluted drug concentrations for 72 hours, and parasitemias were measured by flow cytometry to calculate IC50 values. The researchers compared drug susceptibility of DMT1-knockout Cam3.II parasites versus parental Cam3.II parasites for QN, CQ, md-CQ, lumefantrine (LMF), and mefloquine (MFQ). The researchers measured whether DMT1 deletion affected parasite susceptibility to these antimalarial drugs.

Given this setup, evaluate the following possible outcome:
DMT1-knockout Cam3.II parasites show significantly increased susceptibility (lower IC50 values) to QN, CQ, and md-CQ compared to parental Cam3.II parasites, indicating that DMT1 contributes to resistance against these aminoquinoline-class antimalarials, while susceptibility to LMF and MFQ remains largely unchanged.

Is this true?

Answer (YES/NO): NO